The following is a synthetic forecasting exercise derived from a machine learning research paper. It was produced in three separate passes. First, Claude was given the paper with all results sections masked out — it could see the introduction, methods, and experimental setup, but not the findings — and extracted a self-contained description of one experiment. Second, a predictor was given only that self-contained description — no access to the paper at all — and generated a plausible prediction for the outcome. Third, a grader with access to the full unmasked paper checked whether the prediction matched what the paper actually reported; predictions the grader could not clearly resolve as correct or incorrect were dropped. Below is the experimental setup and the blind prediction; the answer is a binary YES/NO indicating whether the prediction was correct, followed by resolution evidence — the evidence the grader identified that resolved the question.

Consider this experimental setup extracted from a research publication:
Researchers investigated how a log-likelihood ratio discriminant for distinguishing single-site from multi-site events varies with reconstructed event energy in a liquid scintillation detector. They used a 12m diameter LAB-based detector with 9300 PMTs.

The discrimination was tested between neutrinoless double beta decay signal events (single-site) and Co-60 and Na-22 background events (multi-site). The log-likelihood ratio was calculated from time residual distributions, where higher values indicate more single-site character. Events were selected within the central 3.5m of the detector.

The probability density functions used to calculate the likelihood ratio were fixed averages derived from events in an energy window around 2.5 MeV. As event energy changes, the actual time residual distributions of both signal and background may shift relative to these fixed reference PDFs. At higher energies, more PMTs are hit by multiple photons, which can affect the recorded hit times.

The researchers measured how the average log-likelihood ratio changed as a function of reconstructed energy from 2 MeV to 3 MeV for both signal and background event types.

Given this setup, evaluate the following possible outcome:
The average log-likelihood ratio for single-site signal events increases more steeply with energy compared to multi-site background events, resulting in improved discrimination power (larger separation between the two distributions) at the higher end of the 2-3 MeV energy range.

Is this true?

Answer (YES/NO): NO